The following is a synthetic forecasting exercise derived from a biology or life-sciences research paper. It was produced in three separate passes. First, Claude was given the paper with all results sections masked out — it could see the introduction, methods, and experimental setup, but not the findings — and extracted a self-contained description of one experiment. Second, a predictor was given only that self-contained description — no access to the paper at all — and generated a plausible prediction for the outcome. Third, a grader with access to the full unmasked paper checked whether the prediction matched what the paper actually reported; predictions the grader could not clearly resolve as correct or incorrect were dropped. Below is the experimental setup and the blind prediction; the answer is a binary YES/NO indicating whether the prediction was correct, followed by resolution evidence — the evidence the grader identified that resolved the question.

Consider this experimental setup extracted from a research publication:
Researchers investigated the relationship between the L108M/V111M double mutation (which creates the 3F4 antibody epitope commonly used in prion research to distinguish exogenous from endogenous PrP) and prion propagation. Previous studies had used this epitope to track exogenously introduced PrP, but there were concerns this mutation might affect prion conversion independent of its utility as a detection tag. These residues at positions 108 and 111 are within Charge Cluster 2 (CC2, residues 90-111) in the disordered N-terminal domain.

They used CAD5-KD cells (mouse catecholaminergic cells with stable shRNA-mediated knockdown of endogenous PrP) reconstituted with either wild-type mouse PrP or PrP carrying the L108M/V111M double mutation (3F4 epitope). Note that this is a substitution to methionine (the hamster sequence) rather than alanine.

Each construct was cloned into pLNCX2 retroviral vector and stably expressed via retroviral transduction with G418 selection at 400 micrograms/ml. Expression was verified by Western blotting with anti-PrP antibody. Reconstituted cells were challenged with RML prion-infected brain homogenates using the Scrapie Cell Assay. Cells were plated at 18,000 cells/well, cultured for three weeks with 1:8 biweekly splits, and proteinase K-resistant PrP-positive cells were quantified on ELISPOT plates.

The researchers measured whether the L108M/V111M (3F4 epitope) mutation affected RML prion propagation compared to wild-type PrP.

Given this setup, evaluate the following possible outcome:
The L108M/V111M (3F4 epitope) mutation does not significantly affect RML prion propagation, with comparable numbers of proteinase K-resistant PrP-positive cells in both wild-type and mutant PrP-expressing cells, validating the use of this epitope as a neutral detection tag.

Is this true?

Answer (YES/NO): NO